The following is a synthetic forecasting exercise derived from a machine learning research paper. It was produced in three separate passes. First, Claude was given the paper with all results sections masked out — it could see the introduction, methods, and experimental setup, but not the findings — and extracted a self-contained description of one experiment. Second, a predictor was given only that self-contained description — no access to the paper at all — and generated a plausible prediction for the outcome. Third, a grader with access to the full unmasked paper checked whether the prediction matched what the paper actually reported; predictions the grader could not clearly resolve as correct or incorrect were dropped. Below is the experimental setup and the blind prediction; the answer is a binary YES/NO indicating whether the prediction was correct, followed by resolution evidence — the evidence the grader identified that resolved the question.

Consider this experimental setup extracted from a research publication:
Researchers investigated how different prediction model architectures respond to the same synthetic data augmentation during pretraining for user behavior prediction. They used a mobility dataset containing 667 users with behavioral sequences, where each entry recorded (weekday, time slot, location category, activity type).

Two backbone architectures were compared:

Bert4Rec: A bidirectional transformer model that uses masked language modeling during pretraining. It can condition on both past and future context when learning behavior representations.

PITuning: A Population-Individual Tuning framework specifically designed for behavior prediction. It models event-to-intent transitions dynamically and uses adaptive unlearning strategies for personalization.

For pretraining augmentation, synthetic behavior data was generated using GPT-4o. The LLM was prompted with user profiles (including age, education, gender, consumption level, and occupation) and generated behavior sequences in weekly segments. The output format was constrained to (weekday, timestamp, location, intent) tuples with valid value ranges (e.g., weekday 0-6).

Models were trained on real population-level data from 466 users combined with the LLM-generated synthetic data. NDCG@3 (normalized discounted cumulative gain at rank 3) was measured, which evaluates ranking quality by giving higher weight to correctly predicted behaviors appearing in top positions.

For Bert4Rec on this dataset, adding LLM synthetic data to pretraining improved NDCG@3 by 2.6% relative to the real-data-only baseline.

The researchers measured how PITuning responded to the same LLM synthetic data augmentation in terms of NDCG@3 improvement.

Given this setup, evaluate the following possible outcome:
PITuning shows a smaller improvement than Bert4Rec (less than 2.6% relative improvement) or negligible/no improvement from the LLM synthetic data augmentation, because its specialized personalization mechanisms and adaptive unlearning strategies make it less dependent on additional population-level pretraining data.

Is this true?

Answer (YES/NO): YES